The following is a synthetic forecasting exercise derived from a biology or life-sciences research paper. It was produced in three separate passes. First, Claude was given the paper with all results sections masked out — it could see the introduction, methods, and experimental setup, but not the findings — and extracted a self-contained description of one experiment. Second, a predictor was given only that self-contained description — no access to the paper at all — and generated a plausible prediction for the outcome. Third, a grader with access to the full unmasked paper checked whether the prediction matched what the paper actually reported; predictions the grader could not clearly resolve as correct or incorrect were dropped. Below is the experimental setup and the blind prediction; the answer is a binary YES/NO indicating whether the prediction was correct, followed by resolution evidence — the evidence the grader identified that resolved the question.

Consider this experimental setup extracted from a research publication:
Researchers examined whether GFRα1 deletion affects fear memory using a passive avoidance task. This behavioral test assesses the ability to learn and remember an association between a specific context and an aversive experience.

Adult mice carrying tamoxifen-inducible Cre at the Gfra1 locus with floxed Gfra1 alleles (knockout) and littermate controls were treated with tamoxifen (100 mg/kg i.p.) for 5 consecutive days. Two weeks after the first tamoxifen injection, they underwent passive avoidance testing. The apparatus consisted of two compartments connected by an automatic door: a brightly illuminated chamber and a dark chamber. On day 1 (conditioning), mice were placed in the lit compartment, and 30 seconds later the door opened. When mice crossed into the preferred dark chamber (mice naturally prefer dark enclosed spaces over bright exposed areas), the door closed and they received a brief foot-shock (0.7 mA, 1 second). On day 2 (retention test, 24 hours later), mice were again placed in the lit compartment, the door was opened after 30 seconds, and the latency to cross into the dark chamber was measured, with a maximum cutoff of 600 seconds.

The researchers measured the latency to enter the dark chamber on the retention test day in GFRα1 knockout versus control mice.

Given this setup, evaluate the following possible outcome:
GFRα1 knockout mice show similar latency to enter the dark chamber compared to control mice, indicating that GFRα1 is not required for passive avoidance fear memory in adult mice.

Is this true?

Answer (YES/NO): NO